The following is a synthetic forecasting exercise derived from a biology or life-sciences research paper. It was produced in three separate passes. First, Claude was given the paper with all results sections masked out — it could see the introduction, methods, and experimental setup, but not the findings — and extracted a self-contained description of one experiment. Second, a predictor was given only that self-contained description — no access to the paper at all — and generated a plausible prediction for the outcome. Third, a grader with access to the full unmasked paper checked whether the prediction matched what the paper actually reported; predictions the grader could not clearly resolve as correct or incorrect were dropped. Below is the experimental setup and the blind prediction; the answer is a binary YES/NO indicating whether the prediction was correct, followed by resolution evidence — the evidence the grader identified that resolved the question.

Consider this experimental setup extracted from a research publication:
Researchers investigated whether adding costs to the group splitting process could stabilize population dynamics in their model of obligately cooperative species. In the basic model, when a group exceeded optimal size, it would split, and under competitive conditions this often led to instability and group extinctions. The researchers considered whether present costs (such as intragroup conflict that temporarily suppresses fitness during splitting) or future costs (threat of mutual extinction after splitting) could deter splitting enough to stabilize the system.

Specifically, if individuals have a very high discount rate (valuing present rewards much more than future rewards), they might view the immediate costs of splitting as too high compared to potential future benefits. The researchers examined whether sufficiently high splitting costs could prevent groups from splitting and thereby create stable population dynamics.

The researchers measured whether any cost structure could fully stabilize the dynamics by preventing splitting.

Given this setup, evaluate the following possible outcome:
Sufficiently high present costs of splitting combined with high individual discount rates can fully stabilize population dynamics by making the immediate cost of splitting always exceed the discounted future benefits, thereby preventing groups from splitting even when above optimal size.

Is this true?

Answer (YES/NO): NO